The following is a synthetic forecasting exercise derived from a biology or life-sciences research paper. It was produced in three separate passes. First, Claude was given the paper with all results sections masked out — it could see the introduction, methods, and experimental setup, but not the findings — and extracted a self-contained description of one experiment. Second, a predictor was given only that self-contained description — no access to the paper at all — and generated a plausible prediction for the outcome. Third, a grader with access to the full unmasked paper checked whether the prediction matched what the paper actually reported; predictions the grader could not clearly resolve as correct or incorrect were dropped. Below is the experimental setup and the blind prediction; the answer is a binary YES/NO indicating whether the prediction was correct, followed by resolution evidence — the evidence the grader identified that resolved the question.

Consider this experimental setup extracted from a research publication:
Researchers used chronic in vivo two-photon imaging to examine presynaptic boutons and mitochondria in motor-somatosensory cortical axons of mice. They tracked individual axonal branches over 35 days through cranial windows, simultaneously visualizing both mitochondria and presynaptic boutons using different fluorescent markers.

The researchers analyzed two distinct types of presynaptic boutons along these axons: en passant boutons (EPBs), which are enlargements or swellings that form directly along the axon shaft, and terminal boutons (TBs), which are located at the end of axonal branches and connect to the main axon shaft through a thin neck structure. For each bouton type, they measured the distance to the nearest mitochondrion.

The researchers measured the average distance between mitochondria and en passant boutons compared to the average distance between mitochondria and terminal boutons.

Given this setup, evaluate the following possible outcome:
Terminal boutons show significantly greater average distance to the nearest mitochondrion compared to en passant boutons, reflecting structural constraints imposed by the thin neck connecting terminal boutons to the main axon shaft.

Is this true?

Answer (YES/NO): YES